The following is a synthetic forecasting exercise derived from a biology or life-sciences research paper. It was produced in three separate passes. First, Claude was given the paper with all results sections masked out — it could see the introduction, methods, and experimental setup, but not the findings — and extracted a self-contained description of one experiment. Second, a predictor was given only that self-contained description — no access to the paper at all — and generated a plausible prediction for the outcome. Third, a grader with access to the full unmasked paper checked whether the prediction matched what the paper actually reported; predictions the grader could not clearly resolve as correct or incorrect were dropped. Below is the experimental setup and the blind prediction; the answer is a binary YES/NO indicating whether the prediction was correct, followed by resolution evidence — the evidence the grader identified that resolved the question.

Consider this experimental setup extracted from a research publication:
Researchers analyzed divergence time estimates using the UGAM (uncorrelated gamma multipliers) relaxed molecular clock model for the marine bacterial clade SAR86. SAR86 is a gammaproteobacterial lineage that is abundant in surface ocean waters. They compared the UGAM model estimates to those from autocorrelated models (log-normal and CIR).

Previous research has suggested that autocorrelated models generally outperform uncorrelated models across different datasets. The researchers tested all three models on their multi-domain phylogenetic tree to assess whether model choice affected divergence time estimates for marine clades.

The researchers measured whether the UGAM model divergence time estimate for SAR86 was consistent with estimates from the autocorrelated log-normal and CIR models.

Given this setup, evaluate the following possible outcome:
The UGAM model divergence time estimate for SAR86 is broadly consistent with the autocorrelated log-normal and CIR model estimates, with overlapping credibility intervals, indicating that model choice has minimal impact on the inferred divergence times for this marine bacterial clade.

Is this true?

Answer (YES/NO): NO